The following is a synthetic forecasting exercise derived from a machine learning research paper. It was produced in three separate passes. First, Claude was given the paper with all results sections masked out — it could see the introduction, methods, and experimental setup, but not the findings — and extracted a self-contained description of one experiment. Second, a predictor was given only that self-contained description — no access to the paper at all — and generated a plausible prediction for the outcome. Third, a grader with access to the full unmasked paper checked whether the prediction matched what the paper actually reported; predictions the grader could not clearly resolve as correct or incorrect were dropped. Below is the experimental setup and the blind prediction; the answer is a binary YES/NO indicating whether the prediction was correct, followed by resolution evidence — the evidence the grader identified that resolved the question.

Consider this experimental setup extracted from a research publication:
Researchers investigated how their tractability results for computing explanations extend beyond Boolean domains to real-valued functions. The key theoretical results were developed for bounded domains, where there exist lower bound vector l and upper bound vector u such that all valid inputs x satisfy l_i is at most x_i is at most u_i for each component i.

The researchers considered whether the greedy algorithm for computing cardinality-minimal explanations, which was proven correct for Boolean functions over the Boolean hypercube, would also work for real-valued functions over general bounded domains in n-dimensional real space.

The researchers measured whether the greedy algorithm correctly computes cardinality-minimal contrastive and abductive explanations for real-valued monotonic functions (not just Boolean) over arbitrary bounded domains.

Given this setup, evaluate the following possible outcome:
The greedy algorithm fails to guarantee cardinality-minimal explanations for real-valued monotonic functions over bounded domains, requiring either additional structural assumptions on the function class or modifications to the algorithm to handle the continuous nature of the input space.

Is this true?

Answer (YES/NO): NO